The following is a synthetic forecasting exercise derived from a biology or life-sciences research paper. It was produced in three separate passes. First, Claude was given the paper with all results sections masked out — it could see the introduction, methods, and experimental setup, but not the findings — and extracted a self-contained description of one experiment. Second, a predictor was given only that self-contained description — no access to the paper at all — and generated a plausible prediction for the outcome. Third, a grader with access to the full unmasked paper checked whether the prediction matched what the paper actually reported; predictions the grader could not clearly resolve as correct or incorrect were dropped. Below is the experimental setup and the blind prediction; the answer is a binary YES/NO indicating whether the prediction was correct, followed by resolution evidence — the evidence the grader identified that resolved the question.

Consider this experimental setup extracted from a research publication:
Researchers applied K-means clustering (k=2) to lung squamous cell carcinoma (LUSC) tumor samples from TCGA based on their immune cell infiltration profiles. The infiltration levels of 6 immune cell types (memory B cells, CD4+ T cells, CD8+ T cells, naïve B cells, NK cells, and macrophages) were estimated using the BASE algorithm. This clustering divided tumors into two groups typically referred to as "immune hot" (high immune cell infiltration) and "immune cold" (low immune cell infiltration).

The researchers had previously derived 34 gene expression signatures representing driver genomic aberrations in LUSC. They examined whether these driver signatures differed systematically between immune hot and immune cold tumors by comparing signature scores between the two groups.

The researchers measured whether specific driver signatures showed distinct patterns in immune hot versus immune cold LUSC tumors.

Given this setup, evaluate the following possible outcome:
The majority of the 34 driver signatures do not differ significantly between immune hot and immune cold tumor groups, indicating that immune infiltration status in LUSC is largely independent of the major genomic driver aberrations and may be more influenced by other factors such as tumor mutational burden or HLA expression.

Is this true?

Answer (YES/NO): NO